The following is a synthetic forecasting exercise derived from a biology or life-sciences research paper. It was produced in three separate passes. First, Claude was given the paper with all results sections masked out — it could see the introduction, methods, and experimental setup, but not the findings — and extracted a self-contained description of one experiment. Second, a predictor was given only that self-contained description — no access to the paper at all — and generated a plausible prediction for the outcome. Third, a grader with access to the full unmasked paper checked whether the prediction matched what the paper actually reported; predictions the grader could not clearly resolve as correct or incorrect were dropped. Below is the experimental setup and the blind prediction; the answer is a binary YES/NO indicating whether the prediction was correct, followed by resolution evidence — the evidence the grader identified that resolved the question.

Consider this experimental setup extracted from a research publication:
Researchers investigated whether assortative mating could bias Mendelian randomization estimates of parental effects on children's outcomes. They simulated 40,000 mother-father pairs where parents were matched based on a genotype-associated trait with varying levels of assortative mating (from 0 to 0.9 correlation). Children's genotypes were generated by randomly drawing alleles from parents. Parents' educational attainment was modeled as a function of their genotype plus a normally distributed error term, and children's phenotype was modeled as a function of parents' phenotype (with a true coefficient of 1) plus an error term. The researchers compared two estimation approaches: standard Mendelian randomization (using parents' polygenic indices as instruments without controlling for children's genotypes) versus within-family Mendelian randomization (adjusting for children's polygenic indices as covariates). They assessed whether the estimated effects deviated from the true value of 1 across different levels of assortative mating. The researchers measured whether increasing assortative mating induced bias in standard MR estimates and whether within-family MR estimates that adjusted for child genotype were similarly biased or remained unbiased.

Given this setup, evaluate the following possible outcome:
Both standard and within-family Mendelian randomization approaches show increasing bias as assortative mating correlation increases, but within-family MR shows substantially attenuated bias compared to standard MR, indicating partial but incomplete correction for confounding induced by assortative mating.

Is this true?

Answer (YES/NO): NO